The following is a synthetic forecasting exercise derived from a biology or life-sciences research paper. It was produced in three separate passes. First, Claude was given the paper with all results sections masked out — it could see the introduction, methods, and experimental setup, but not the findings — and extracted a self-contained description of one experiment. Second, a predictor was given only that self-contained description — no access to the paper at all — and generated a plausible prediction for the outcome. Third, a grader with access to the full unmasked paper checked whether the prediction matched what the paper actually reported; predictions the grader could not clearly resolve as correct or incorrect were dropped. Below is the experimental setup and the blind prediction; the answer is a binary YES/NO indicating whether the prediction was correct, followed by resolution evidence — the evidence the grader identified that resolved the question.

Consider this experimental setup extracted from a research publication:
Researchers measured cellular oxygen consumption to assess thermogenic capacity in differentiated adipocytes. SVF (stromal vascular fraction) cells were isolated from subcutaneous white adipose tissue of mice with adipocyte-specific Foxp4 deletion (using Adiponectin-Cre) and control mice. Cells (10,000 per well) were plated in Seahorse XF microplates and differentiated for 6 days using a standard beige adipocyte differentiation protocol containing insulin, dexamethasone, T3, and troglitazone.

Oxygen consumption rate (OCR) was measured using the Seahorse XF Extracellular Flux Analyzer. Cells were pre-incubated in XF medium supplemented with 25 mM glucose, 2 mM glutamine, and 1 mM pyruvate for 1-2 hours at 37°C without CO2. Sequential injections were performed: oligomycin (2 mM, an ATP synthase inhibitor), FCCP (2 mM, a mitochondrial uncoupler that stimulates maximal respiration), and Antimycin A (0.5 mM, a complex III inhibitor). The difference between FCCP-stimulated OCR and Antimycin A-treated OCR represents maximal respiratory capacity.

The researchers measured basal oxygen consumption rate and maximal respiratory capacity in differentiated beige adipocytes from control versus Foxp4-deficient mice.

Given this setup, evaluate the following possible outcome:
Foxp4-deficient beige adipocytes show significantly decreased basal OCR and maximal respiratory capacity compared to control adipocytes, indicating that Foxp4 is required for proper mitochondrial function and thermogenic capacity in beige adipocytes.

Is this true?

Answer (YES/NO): NO